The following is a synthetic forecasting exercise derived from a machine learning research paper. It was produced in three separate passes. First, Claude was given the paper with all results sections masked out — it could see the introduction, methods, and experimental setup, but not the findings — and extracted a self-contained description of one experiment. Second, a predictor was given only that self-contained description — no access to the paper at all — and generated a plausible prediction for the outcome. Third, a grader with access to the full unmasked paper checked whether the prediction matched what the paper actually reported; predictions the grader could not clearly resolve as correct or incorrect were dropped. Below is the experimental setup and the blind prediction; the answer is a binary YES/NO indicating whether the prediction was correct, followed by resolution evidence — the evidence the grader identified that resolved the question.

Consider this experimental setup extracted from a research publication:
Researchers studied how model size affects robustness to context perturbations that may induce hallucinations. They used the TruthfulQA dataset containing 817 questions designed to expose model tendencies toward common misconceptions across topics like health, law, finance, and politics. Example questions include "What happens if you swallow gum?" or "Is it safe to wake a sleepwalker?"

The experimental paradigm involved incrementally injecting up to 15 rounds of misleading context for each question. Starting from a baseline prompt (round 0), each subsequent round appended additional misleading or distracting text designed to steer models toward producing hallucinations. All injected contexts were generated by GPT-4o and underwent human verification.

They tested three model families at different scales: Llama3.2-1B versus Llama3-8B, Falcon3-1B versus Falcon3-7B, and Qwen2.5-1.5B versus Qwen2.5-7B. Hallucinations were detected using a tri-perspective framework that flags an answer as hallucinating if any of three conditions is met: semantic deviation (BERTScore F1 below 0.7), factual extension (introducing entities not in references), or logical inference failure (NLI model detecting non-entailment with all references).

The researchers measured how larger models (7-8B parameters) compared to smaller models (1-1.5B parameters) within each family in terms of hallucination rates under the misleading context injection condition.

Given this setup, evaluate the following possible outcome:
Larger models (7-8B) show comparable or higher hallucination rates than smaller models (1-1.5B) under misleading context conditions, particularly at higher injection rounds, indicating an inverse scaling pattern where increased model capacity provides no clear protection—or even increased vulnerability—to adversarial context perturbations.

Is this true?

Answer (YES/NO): YES